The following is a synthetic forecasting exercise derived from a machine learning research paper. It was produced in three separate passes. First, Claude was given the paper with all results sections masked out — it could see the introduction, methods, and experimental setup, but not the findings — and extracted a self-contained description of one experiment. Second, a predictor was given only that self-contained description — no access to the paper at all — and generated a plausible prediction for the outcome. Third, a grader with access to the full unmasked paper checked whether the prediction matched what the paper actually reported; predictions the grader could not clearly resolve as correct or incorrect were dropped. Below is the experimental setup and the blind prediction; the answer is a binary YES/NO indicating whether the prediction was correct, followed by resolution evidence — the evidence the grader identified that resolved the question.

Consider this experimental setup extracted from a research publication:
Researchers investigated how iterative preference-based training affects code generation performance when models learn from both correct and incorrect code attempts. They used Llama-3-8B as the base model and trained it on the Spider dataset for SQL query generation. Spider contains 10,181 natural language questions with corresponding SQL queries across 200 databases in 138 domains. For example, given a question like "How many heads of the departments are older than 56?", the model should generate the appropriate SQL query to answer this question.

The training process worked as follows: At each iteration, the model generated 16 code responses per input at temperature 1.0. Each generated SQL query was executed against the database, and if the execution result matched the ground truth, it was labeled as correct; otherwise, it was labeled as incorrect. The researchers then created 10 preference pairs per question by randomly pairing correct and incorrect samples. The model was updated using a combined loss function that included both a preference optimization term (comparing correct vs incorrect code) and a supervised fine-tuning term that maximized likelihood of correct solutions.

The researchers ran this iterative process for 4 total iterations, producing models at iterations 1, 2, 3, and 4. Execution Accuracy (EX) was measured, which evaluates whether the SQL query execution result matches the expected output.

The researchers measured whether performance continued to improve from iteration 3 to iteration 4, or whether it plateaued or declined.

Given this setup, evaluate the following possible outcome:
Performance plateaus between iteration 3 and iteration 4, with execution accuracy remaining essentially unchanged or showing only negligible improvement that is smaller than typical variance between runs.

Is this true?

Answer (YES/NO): YES